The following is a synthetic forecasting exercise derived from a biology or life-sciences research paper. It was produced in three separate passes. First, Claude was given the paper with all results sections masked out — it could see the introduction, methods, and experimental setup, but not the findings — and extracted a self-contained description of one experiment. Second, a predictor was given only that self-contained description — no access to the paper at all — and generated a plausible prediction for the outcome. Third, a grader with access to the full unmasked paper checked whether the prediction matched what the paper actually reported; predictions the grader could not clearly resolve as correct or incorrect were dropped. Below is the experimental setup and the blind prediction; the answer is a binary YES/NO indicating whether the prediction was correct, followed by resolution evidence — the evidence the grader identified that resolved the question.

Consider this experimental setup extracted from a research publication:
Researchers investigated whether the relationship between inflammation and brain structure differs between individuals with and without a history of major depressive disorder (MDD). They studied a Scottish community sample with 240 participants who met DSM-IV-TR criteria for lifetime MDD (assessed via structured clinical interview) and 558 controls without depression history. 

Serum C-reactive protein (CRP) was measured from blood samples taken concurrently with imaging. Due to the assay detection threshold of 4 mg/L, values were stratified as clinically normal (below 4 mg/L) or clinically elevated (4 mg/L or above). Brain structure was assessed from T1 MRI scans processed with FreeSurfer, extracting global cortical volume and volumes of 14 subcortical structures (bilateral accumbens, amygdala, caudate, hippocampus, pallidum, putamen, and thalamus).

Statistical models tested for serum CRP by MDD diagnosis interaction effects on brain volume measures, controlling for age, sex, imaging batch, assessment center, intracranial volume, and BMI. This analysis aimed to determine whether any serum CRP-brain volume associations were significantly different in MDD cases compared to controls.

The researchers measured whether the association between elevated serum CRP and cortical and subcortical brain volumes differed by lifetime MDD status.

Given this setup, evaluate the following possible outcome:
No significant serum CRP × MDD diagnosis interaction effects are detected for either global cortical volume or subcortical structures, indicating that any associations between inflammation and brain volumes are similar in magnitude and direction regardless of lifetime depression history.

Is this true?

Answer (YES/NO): YES